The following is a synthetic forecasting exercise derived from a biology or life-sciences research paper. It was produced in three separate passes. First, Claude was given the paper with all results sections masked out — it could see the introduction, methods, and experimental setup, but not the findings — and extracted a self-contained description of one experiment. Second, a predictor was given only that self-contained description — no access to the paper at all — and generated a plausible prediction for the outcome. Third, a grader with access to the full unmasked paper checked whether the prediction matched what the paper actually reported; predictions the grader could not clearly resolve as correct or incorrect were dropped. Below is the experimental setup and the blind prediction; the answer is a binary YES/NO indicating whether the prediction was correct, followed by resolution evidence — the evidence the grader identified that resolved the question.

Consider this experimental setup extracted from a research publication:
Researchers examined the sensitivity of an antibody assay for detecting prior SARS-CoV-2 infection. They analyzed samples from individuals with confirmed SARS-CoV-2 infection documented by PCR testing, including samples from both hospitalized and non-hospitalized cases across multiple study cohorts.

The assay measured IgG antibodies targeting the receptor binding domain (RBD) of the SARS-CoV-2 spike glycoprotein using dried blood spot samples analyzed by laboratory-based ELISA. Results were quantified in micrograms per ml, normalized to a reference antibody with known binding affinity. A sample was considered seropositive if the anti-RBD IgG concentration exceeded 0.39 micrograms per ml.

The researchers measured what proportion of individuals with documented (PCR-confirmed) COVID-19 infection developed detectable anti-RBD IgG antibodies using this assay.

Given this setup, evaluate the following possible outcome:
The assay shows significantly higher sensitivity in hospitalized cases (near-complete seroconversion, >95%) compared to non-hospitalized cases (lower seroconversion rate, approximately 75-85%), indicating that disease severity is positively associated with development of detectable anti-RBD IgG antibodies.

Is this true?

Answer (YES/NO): NO